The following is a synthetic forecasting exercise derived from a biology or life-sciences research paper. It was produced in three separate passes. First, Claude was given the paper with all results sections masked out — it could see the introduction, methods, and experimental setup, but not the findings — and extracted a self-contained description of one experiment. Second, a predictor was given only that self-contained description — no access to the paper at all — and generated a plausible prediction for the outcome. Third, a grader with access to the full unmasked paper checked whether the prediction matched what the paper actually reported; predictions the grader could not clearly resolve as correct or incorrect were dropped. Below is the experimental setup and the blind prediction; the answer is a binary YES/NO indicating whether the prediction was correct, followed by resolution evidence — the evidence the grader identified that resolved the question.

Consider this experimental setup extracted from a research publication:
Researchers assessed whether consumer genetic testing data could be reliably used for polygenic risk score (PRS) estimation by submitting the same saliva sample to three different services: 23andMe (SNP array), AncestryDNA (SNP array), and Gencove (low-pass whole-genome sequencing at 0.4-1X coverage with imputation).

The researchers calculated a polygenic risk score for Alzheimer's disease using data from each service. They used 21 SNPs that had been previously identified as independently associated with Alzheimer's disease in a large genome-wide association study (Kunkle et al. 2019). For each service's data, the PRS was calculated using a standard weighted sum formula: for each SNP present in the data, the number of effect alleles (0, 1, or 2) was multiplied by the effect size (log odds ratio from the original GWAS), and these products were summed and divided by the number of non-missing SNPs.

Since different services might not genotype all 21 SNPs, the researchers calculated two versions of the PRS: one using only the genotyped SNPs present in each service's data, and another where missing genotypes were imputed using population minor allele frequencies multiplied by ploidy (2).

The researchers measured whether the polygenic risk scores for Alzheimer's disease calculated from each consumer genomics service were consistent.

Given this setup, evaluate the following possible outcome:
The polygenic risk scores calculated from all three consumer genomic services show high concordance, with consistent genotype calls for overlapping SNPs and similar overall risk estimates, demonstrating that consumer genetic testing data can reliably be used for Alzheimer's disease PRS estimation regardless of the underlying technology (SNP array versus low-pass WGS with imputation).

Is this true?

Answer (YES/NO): NO